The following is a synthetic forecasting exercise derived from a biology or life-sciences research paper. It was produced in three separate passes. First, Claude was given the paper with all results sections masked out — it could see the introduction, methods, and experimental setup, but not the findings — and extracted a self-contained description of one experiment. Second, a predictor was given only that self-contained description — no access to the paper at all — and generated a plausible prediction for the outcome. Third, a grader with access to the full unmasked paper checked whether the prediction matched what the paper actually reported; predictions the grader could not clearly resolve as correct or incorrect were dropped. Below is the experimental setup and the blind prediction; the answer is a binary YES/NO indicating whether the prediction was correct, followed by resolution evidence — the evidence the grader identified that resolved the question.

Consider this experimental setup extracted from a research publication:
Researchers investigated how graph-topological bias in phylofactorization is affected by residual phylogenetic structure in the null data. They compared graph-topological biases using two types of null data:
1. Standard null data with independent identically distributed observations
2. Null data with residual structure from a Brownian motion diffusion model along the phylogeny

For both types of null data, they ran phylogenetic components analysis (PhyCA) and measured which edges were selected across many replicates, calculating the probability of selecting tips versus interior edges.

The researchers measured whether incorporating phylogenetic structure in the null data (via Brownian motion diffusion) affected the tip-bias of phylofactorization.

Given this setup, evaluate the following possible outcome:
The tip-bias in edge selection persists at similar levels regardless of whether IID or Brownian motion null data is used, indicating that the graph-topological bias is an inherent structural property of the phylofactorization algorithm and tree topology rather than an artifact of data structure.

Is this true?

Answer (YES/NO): NO